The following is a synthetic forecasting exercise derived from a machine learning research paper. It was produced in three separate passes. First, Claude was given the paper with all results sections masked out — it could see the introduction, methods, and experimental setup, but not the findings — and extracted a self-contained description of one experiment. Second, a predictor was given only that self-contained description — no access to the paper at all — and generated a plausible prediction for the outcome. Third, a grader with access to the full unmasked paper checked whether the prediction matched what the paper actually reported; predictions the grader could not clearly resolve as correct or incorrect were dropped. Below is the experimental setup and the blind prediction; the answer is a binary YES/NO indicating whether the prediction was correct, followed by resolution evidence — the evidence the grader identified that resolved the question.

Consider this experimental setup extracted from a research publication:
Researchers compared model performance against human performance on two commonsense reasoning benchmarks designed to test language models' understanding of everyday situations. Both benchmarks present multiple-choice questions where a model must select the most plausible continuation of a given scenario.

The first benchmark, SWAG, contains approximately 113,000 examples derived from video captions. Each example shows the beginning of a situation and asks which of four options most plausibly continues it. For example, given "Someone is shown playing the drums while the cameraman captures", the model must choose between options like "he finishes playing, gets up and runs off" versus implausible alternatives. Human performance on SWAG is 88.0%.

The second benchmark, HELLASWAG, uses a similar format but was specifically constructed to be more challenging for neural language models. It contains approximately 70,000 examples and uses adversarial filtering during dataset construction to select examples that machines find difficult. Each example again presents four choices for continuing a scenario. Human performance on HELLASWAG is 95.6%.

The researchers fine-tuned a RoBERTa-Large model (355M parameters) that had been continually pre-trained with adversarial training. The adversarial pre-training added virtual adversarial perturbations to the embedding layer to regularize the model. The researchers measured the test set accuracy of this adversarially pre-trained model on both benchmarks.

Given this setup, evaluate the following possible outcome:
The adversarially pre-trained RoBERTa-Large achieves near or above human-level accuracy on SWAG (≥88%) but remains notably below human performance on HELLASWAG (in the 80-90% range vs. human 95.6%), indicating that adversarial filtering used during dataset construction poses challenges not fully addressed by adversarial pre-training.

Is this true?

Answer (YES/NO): YES